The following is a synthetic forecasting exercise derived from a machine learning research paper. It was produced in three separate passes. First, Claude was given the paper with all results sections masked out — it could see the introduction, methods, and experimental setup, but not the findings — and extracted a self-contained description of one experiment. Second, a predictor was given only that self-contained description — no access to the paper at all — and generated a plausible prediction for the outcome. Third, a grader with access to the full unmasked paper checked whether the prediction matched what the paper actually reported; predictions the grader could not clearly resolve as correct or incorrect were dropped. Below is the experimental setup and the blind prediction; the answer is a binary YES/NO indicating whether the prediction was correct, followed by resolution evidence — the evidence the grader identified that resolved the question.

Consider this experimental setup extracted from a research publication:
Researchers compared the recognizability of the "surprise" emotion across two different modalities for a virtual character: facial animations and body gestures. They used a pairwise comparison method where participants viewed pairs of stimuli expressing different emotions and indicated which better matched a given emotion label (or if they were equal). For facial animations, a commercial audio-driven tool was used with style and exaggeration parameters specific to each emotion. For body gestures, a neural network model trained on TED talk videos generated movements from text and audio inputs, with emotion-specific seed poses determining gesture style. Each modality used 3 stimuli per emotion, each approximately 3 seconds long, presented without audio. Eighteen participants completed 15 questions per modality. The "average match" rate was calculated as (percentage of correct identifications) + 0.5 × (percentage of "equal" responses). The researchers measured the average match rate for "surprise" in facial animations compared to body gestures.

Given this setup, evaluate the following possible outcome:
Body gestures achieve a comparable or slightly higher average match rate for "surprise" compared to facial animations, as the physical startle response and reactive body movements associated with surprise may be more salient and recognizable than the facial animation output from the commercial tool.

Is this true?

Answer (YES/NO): NO